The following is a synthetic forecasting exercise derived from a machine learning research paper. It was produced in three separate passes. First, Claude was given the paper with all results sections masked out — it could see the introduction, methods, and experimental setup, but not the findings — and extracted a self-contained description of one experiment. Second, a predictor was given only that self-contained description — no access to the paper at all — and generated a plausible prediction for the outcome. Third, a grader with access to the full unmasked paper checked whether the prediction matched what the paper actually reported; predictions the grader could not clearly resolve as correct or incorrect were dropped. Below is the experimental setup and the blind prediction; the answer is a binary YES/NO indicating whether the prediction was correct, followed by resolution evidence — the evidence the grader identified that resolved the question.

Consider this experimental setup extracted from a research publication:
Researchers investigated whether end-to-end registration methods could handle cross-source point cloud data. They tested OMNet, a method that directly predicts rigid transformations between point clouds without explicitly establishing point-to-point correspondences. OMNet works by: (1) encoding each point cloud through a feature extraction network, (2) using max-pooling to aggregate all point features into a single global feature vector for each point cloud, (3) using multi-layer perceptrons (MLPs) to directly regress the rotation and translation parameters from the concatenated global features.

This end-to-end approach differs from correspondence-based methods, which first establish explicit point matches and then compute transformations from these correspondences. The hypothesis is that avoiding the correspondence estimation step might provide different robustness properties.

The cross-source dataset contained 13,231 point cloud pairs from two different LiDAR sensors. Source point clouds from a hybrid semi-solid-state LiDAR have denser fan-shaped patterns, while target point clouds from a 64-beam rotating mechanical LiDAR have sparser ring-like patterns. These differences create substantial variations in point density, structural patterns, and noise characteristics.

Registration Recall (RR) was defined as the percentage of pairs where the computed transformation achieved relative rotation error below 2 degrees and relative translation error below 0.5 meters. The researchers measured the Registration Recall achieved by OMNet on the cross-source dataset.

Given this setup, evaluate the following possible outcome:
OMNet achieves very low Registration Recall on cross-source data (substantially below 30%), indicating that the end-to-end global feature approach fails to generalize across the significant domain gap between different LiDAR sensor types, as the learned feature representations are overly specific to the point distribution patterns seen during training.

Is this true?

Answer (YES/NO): YES